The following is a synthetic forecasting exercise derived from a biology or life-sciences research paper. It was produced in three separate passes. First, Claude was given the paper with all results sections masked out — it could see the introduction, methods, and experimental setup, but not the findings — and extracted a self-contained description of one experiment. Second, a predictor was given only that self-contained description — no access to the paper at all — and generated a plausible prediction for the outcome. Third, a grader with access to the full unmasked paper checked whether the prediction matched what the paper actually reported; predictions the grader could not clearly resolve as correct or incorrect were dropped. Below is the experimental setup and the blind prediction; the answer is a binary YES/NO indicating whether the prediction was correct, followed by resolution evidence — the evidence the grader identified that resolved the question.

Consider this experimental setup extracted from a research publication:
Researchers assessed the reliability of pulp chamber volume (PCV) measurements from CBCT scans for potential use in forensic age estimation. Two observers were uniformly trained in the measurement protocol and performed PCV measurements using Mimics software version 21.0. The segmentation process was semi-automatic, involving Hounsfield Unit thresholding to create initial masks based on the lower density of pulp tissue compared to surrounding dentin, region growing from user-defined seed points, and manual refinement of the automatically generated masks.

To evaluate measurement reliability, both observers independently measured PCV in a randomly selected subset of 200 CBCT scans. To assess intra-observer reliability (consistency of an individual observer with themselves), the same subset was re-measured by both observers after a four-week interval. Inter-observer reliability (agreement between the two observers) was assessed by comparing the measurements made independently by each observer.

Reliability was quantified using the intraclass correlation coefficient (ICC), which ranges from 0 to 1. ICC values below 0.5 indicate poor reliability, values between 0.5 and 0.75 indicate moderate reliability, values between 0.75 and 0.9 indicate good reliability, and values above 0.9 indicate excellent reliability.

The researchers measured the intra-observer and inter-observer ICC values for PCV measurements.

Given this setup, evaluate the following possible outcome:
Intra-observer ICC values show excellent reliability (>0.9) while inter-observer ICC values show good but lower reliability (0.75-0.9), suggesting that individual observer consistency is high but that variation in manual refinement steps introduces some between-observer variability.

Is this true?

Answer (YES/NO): NO